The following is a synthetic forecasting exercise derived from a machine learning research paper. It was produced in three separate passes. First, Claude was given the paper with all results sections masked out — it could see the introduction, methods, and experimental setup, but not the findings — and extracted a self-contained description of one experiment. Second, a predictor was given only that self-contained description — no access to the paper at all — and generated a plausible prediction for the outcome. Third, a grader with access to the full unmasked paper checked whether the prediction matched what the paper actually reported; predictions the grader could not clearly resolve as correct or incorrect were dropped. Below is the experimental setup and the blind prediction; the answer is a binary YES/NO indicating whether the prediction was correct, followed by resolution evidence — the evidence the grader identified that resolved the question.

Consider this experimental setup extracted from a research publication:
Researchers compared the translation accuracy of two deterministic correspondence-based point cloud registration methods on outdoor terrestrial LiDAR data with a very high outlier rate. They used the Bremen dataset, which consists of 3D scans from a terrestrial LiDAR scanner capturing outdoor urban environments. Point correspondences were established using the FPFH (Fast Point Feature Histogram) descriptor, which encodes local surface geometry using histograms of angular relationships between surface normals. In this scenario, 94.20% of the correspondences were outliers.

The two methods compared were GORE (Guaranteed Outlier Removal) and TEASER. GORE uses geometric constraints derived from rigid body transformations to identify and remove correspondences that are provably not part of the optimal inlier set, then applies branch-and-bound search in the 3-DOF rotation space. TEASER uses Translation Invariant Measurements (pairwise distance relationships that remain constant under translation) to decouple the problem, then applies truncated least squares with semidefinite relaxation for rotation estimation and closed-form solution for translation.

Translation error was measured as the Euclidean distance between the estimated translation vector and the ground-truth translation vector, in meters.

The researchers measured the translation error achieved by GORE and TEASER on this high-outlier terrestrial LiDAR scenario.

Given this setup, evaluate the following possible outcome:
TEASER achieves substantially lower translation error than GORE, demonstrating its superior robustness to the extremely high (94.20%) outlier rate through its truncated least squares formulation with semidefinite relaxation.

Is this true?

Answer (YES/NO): NO